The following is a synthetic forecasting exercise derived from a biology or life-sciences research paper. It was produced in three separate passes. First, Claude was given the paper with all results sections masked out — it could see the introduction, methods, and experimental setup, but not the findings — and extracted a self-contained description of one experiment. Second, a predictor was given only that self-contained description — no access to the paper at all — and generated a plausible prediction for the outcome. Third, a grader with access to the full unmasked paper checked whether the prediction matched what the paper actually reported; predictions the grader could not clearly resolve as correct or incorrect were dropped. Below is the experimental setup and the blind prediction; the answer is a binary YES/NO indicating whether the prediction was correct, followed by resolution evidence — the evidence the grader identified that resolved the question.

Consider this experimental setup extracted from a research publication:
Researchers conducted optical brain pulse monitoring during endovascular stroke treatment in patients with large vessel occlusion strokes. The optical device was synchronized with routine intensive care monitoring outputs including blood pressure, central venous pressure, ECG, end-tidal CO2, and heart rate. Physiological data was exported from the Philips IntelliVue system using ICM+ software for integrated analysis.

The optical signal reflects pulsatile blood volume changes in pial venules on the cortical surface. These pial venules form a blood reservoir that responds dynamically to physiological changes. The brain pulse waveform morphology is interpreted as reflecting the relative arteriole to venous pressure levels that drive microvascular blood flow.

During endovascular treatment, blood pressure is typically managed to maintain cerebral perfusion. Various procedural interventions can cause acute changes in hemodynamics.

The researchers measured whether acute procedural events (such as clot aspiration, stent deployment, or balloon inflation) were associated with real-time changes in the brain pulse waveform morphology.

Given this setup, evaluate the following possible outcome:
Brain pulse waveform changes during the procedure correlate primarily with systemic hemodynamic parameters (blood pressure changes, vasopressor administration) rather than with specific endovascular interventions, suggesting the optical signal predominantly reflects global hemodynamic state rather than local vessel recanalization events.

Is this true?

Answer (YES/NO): NO